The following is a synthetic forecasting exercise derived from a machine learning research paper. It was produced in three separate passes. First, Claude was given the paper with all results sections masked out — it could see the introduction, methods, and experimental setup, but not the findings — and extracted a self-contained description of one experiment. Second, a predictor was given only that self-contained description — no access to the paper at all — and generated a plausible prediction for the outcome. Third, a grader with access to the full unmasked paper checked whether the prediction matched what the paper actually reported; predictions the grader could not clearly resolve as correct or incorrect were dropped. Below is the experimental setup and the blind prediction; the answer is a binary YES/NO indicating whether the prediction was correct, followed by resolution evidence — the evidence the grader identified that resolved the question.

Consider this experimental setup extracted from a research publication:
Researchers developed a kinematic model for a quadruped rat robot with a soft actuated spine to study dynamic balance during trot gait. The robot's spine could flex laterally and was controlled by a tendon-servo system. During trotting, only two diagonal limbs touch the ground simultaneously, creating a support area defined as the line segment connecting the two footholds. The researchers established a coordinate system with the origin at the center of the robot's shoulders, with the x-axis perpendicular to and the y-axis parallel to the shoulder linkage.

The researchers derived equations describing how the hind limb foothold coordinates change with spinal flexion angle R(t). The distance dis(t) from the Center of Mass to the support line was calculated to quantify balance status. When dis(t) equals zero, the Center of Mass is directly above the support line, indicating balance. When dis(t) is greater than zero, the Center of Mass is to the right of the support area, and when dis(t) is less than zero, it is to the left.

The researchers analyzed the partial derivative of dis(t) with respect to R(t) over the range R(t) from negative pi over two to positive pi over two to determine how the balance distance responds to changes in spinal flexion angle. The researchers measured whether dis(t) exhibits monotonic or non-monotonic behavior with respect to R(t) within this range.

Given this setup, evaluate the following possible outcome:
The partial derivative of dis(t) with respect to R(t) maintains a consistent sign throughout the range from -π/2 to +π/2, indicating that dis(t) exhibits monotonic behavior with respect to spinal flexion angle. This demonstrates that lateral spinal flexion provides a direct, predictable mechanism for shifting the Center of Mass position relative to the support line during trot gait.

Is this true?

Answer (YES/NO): YES